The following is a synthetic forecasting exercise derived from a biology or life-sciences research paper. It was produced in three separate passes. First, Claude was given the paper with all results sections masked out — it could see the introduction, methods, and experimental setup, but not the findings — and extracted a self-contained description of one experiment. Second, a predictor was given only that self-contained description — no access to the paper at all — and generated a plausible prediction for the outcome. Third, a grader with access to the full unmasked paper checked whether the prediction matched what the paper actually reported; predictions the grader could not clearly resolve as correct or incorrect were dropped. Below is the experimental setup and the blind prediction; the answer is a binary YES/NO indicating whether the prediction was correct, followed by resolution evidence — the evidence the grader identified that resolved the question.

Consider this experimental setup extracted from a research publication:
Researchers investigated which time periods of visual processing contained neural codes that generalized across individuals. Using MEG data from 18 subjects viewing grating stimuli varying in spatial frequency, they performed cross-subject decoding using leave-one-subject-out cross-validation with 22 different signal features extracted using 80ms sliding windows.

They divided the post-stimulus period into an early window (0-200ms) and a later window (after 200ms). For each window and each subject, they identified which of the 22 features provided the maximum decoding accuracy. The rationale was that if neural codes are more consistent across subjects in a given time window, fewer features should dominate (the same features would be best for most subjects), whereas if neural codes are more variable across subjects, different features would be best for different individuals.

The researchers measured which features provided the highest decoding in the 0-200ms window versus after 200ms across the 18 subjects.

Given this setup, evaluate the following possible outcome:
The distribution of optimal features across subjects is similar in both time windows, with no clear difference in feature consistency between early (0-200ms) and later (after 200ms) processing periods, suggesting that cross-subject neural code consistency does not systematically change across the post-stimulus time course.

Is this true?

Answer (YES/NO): NO